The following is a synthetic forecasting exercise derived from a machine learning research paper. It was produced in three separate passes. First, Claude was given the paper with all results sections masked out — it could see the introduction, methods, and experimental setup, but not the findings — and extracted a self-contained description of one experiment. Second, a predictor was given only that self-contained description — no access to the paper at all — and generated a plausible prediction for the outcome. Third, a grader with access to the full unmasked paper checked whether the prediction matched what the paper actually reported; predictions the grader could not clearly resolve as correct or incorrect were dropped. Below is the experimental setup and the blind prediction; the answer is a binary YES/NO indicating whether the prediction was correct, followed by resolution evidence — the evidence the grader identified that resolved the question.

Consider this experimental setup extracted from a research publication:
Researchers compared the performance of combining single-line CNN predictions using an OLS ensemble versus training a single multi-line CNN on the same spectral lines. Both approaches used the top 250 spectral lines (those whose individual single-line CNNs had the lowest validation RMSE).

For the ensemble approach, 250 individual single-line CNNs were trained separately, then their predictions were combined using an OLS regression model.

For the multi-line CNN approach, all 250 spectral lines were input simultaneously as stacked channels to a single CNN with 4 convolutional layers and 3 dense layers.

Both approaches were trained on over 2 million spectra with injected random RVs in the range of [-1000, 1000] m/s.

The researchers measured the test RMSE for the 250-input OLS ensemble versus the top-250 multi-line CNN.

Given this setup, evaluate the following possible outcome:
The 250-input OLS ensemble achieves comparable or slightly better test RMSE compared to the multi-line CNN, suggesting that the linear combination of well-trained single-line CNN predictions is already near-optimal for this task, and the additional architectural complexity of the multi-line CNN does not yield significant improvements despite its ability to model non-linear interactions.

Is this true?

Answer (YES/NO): NO